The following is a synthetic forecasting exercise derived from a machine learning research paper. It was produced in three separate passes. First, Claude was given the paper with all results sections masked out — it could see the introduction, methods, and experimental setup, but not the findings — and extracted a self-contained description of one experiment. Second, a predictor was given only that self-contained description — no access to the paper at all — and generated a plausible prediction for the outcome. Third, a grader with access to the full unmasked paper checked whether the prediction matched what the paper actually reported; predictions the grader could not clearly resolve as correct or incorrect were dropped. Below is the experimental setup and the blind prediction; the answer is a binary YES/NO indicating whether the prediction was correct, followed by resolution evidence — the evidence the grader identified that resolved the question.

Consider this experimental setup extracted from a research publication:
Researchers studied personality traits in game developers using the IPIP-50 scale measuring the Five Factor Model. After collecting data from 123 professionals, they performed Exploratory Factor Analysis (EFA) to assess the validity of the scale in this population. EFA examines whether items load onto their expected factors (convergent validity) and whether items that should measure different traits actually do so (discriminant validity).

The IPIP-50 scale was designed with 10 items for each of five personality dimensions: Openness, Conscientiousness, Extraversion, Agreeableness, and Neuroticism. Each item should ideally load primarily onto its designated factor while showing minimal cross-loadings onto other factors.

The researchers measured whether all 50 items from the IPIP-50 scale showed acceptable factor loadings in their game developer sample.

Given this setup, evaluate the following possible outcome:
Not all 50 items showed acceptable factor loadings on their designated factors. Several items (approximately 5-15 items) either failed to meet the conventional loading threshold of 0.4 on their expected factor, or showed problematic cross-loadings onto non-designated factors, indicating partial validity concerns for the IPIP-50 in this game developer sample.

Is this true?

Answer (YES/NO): YES